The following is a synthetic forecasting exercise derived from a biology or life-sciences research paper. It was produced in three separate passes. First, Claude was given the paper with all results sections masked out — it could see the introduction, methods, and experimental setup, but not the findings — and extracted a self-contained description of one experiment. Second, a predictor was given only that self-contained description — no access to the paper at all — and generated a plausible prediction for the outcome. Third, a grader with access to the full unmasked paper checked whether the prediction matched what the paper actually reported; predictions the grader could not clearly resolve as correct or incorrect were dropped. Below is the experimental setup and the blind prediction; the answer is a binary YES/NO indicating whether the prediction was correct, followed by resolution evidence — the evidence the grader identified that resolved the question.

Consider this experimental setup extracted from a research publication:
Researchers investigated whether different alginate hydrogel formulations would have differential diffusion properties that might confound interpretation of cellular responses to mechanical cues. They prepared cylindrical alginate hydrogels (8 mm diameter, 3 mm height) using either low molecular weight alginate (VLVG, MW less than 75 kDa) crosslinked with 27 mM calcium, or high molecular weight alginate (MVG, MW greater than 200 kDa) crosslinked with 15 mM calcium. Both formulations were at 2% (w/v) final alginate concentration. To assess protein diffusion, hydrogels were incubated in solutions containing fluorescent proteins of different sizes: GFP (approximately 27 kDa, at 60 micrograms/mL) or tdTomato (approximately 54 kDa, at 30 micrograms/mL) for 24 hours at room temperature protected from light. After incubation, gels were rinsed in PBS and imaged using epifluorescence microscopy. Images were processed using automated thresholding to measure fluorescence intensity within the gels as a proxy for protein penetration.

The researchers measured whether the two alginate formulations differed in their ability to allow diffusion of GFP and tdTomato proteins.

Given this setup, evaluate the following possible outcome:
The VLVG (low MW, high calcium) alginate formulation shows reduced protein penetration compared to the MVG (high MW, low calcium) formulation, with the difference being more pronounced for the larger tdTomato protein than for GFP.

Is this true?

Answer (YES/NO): NO